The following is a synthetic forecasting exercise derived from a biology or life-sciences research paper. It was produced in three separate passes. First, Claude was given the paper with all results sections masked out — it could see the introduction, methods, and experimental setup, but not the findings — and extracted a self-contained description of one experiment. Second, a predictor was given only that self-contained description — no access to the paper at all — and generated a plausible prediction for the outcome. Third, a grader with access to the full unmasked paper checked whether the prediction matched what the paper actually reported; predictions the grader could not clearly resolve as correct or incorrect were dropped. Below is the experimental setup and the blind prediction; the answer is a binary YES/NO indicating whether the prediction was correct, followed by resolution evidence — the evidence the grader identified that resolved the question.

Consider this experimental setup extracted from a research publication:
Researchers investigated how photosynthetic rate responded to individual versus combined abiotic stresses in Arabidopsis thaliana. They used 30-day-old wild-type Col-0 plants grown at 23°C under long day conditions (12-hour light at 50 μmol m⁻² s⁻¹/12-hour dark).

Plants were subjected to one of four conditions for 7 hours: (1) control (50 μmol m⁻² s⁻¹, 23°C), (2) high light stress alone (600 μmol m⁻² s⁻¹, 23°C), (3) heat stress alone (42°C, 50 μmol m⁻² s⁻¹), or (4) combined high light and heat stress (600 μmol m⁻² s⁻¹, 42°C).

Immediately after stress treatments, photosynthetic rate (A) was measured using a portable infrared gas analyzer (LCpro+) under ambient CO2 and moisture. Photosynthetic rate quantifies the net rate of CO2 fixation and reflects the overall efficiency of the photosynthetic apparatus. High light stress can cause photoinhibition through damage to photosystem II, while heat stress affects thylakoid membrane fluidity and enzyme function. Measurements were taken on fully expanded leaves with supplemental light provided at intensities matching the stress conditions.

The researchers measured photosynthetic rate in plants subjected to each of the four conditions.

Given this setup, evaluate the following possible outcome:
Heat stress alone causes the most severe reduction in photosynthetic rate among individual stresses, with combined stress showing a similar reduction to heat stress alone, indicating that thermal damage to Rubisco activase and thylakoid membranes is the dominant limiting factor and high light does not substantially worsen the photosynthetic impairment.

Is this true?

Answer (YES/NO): NO